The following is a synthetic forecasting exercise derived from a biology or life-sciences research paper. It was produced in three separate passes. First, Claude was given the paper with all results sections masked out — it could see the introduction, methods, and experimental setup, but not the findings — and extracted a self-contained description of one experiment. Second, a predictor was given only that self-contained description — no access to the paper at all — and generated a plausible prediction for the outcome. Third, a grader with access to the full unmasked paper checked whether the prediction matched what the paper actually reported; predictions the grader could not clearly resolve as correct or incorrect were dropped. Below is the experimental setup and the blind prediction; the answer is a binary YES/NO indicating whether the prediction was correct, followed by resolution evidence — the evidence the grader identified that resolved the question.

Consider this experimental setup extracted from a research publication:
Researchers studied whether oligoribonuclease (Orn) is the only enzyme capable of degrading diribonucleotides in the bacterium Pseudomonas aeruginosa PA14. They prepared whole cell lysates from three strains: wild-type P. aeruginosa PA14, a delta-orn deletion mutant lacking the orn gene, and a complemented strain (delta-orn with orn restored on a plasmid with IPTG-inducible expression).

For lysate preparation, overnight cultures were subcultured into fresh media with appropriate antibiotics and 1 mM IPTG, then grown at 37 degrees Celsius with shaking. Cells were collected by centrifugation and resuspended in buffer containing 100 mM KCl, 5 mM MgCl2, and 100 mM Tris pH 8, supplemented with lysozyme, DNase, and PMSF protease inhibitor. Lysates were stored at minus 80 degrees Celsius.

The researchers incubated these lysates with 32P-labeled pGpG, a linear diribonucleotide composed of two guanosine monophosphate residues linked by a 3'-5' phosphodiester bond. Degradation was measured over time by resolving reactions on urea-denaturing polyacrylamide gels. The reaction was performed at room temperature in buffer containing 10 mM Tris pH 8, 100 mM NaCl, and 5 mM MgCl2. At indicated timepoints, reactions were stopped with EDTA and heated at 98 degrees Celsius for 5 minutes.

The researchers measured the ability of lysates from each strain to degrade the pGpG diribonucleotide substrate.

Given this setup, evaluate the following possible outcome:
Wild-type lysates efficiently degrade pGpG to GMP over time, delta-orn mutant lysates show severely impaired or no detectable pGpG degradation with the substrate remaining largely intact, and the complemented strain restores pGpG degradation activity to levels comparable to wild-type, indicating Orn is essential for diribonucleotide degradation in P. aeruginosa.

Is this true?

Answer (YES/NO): YES